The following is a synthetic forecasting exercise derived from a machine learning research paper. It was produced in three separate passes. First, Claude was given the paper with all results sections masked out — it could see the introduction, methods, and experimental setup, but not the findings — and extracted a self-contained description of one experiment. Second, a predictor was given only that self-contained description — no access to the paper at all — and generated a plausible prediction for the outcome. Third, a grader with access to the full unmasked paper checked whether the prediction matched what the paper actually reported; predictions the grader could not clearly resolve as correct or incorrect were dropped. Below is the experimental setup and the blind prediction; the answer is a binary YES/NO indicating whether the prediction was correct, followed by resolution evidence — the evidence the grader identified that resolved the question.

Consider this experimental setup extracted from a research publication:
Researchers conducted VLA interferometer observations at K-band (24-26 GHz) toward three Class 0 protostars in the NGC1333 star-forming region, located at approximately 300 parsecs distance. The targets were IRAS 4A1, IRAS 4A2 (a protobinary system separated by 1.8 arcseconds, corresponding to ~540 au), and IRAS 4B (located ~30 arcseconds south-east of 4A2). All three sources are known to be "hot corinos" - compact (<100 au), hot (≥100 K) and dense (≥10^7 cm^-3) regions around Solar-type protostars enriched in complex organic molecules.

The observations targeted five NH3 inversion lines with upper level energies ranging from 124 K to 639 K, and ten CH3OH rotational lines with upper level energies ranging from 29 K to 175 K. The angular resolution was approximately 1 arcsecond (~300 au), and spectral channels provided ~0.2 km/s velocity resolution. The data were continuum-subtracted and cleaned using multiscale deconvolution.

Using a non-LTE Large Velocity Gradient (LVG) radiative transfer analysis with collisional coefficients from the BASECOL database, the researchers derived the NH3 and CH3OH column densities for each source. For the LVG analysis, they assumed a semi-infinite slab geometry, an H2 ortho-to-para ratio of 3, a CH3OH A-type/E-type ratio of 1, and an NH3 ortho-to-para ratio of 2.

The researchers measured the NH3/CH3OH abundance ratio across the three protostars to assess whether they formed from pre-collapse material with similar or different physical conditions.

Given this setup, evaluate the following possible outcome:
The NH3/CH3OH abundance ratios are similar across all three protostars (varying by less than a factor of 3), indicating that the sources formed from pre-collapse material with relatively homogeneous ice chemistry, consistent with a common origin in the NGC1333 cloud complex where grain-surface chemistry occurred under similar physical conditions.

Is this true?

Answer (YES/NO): NO